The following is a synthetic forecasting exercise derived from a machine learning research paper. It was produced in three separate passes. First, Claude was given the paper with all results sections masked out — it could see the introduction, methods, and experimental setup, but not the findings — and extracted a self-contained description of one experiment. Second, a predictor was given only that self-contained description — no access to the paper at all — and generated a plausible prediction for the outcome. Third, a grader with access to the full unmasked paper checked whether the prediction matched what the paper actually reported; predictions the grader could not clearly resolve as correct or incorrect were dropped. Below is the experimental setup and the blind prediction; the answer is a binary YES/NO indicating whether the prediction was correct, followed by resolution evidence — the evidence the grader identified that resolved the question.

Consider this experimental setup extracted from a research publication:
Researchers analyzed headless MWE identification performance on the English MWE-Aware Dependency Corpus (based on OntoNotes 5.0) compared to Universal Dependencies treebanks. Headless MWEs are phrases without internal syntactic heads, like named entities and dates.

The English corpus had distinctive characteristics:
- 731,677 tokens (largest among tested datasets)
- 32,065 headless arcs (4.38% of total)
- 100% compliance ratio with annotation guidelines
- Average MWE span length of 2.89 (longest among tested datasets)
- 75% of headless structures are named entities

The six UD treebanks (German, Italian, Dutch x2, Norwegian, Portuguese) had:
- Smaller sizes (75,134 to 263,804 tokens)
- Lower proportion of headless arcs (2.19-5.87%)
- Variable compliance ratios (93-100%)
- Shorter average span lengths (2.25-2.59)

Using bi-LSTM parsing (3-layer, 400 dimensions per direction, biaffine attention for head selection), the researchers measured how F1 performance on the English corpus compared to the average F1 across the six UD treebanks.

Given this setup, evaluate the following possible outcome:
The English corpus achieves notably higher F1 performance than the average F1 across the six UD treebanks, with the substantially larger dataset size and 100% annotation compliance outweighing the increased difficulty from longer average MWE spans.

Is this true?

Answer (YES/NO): YES